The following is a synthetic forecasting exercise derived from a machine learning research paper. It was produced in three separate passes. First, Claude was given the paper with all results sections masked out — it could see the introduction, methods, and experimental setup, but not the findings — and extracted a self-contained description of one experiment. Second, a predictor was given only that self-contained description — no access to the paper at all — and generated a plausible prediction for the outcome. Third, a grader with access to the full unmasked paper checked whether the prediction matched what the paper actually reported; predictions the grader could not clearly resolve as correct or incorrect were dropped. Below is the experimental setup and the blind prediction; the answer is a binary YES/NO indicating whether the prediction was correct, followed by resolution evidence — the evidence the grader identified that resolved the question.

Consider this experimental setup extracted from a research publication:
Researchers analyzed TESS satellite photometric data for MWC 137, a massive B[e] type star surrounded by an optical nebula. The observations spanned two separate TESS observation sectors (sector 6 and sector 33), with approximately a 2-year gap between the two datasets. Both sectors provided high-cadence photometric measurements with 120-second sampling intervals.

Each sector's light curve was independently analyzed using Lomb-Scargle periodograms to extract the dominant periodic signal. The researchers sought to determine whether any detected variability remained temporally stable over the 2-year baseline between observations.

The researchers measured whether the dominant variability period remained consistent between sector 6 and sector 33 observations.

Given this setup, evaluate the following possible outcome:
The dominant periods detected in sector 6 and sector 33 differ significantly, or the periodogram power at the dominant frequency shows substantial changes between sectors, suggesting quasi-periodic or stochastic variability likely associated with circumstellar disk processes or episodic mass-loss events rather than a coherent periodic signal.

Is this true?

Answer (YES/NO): NO